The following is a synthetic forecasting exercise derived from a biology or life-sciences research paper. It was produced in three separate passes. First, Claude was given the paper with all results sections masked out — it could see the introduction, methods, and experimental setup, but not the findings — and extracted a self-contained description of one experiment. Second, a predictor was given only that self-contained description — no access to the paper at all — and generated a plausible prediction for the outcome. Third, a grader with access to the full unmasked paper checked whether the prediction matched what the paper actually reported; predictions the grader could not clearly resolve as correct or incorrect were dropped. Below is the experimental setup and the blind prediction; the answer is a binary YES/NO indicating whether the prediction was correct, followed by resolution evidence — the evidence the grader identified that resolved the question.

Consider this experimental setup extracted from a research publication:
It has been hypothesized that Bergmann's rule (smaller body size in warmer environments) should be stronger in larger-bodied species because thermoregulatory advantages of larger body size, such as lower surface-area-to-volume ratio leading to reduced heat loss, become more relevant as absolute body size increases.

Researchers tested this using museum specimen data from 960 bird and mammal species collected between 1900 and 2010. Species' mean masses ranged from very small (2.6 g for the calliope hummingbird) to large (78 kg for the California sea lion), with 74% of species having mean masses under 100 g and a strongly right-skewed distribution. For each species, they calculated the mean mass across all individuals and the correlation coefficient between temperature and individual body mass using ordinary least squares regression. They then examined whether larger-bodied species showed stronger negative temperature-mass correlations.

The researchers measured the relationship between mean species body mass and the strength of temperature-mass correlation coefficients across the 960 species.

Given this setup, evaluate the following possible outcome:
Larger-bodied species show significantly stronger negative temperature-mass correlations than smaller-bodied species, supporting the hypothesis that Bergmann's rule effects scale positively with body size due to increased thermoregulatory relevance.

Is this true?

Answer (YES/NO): NO